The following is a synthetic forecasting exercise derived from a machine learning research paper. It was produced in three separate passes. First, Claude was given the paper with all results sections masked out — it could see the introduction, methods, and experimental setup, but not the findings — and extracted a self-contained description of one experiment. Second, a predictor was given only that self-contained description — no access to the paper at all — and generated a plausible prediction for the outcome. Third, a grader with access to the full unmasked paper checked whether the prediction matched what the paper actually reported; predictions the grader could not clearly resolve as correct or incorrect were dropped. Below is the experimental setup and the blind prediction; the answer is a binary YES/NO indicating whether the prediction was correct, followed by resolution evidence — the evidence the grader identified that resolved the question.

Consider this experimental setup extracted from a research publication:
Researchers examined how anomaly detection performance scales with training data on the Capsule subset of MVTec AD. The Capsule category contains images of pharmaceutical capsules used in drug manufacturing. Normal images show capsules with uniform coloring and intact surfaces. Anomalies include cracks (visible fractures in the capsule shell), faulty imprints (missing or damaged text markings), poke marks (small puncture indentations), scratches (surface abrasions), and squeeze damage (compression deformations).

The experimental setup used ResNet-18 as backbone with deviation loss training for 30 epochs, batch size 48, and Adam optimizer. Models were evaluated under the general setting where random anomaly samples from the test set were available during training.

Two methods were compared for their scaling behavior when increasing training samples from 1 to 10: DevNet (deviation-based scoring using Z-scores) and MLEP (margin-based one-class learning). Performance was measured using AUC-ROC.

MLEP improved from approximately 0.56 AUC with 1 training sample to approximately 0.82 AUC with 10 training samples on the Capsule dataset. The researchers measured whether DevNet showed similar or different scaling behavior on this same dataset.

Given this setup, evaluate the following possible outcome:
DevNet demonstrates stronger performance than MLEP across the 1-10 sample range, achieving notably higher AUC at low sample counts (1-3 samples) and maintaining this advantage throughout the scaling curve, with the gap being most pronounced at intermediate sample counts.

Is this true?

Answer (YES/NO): NO